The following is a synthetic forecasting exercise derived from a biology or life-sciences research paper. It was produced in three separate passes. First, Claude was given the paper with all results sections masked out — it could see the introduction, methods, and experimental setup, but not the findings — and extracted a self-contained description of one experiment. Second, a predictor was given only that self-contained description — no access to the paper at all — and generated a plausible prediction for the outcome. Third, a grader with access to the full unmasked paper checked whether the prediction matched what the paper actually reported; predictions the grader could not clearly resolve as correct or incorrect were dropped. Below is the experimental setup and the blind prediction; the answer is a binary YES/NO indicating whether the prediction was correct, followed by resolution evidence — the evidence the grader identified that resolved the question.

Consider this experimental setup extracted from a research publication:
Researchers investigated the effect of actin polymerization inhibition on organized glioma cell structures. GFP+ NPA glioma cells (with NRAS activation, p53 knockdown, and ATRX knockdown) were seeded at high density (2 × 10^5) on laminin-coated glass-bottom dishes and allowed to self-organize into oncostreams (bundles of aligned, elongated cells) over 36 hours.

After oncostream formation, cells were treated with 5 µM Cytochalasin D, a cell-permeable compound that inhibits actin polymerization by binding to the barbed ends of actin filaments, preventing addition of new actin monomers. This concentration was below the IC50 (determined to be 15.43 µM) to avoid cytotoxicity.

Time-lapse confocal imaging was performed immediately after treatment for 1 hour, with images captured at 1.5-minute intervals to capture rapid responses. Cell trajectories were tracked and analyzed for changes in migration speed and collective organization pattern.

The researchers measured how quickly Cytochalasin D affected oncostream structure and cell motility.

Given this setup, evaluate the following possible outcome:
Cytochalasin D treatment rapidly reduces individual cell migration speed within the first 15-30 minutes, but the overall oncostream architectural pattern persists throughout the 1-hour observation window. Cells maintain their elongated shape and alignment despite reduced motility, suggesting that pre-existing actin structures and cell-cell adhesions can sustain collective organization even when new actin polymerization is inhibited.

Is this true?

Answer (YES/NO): NO